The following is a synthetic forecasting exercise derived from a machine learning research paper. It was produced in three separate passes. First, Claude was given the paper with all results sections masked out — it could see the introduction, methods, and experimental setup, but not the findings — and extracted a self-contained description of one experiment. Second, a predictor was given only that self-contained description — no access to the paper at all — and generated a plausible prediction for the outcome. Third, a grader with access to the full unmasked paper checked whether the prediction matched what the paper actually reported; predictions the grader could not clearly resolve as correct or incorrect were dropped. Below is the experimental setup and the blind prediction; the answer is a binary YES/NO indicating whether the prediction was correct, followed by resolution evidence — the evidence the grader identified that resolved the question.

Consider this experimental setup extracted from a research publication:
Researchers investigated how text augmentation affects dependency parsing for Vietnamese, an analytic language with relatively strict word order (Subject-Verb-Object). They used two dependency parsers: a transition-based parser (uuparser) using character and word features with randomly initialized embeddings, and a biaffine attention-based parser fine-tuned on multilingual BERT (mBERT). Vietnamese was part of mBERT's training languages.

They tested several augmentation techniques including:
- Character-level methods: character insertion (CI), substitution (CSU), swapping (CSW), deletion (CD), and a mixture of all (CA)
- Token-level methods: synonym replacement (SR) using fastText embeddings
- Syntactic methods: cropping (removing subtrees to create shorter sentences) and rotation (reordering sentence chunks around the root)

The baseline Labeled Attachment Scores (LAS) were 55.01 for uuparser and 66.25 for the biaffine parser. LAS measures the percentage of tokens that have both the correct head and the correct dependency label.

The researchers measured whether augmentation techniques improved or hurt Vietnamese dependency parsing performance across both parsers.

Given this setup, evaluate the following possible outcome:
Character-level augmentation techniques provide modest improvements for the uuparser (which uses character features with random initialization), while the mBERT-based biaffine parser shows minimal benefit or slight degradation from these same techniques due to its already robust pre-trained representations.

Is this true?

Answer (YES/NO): NO